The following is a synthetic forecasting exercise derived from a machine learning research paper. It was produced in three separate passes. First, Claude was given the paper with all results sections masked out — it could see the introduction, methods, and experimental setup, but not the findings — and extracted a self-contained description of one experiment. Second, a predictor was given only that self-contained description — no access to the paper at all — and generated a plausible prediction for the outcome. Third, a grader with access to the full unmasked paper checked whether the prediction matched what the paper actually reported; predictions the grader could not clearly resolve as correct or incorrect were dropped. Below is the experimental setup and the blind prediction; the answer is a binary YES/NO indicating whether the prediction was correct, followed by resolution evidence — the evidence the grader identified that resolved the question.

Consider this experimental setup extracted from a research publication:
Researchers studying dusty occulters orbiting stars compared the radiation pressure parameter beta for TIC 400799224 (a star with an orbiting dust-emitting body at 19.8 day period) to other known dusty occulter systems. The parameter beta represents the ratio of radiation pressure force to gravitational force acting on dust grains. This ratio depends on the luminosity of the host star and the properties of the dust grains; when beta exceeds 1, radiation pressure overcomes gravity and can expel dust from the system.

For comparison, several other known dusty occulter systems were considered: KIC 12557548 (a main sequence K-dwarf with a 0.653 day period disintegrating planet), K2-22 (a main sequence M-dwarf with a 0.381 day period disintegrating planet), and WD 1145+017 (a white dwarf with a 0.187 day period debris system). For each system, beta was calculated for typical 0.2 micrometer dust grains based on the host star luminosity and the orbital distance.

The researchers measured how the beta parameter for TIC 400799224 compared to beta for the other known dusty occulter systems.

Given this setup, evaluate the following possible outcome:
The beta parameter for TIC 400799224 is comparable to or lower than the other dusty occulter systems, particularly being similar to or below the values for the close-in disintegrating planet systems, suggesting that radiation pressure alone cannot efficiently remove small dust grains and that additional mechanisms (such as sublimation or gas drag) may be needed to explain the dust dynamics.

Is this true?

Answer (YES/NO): NO